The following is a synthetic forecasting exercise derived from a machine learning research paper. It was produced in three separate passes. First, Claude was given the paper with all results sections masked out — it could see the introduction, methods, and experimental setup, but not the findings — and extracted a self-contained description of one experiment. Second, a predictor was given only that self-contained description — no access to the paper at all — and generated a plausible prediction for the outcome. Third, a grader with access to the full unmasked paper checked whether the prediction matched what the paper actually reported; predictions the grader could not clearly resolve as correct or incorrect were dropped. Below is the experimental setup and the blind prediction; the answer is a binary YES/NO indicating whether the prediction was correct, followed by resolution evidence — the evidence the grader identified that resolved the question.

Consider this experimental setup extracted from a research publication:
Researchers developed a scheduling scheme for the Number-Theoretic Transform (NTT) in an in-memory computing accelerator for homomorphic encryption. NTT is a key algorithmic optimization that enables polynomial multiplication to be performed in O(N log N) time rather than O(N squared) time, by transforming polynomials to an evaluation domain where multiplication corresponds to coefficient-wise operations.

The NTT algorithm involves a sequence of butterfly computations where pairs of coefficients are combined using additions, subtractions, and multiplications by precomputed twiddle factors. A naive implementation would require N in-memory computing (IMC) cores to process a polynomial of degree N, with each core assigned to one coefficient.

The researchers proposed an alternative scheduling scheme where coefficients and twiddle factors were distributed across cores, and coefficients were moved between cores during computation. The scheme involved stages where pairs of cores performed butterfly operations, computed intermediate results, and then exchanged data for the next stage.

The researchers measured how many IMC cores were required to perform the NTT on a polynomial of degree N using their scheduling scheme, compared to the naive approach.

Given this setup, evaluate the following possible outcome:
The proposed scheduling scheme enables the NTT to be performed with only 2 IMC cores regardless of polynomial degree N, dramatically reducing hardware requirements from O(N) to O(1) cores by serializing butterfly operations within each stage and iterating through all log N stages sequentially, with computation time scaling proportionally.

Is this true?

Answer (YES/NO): NO